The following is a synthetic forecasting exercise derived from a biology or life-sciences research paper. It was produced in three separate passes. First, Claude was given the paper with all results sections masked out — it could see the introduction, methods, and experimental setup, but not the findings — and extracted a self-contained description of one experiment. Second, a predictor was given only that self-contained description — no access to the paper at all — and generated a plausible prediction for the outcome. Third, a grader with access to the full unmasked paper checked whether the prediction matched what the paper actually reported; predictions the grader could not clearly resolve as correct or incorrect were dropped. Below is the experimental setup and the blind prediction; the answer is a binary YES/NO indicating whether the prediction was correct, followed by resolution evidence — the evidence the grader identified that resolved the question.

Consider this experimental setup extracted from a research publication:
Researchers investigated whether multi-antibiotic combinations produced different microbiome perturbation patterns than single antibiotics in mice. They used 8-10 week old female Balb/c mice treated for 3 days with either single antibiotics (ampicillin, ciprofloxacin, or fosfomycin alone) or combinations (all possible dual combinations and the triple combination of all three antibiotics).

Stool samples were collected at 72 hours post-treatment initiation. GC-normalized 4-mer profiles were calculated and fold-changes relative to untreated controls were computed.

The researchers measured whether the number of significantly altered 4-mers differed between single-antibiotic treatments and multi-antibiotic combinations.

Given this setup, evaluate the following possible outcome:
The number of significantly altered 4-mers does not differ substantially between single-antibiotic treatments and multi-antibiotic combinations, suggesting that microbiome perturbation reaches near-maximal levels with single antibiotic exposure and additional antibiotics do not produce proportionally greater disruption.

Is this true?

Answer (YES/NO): NO